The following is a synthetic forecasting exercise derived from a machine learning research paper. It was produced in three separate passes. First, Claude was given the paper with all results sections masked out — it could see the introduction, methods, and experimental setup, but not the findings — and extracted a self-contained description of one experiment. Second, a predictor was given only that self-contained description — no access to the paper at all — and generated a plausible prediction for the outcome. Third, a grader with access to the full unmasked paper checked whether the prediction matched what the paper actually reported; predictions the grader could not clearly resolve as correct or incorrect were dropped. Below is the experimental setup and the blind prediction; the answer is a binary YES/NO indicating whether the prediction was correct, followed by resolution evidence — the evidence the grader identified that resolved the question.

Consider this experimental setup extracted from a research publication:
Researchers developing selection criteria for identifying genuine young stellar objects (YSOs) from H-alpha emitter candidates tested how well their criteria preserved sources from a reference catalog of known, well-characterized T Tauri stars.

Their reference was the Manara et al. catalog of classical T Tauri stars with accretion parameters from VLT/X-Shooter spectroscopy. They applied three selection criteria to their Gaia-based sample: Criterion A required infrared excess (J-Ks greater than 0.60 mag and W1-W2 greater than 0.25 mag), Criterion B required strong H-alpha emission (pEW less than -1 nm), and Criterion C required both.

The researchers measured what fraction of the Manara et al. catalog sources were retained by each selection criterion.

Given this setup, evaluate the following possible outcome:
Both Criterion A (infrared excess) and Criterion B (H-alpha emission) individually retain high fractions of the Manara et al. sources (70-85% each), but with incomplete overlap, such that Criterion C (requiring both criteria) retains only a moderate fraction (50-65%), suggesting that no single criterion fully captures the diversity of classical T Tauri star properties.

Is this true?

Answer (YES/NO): NO